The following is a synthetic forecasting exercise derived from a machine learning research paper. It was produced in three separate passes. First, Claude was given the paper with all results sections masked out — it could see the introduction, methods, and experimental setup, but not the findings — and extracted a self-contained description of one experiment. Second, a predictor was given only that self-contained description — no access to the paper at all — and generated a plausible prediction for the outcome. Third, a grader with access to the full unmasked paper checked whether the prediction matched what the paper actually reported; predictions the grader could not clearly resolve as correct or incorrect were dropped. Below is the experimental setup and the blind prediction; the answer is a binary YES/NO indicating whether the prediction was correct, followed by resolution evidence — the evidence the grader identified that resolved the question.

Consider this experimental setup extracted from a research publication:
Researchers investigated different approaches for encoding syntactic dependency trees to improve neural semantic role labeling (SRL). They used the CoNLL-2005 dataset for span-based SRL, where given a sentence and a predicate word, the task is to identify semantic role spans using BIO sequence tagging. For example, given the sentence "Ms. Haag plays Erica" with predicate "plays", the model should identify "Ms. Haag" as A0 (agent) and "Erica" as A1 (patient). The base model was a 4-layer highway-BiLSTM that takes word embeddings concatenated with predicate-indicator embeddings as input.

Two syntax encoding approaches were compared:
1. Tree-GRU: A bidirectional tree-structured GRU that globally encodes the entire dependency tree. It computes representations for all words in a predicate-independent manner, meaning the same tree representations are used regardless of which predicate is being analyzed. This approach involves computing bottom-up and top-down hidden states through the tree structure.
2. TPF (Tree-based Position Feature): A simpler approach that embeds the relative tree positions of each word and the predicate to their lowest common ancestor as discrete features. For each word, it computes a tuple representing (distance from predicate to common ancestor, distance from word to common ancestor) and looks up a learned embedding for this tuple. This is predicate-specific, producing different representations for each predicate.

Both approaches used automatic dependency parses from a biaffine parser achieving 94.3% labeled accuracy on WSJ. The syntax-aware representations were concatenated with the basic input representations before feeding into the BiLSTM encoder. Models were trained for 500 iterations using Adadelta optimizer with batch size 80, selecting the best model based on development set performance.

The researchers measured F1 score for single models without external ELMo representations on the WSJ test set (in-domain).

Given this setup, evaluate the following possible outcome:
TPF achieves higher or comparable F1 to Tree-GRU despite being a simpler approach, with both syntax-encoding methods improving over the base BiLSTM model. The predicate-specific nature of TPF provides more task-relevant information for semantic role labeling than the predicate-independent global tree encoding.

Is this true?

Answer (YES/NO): YES